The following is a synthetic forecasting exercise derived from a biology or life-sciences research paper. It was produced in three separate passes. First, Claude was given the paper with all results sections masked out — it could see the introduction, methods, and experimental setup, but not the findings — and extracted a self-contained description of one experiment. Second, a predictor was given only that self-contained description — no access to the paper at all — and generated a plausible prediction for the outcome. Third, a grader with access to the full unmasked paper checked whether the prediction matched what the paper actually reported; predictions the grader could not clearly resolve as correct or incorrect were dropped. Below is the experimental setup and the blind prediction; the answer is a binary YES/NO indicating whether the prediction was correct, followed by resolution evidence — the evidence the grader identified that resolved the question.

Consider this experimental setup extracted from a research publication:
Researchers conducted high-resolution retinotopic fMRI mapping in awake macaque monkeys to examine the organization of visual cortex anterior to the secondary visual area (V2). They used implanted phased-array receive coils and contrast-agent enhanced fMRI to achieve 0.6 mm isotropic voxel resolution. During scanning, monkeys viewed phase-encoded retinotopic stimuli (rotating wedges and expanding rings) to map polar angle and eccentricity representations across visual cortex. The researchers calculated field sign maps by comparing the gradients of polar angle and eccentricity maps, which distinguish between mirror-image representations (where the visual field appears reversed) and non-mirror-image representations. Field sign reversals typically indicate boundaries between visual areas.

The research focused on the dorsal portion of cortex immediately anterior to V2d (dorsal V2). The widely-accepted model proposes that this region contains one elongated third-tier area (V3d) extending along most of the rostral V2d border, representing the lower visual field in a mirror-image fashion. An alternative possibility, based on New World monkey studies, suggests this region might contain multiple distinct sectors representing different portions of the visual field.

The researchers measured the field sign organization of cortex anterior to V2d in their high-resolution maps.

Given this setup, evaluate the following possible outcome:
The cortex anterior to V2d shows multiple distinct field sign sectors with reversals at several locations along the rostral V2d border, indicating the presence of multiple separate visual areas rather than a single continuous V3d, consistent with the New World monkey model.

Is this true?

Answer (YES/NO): YES